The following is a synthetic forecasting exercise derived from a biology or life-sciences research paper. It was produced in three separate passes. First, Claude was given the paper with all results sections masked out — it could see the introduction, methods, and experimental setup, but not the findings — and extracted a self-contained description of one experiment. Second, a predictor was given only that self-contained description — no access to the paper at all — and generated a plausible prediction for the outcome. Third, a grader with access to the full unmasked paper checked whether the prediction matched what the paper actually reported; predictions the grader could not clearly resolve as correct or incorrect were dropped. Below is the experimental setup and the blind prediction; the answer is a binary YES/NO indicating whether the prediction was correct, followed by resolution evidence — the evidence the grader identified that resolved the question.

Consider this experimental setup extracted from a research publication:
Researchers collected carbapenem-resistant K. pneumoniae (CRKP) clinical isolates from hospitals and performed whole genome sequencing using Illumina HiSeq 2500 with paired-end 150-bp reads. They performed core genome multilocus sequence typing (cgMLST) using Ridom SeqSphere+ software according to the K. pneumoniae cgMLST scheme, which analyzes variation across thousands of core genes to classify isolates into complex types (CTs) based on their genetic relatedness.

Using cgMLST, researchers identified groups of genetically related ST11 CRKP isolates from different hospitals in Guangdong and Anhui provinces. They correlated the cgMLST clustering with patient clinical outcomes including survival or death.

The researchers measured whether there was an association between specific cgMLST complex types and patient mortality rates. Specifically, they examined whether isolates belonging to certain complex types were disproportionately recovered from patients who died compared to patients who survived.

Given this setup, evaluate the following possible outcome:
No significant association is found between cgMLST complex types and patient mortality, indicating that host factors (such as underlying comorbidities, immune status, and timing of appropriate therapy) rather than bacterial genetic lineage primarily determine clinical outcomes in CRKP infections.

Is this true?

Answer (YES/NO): NO